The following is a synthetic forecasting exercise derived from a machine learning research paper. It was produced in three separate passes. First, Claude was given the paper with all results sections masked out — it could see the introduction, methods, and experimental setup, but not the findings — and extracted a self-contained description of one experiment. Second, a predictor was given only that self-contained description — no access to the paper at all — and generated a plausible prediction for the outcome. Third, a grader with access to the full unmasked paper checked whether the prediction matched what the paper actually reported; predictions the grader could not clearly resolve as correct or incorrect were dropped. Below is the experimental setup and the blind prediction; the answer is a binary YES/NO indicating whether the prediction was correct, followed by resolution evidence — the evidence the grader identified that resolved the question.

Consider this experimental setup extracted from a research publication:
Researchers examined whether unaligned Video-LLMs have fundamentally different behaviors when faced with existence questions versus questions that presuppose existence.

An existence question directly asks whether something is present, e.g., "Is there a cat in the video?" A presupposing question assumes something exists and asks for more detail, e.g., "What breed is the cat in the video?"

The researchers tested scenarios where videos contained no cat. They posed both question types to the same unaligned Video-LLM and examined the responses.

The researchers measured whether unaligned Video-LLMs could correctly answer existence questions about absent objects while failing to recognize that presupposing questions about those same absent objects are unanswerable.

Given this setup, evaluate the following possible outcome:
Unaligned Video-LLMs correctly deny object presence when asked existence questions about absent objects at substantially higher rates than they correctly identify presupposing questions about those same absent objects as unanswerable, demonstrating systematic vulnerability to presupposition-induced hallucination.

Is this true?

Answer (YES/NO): YES